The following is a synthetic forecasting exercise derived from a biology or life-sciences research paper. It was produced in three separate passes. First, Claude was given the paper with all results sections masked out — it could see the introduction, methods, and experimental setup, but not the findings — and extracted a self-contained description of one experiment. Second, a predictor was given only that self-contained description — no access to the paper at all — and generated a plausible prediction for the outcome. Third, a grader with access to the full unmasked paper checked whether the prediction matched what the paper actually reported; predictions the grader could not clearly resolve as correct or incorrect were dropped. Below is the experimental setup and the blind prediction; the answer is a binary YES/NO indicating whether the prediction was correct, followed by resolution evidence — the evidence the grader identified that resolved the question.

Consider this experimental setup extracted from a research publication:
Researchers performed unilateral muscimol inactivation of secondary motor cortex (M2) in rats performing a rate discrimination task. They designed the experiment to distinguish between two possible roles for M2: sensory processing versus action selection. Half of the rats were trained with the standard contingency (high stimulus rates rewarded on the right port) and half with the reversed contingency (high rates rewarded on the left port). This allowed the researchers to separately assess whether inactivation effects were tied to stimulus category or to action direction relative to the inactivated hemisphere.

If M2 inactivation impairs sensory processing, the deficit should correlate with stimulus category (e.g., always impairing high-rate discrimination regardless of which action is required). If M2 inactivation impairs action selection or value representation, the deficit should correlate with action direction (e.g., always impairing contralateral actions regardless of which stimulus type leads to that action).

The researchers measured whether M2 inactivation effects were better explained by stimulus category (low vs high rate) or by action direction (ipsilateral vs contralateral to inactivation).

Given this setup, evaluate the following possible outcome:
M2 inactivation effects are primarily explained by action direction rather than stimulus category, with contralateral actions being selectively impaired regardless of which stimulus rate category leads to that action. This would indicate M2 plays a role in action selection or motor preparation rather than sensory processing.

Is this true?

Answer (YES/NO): YES